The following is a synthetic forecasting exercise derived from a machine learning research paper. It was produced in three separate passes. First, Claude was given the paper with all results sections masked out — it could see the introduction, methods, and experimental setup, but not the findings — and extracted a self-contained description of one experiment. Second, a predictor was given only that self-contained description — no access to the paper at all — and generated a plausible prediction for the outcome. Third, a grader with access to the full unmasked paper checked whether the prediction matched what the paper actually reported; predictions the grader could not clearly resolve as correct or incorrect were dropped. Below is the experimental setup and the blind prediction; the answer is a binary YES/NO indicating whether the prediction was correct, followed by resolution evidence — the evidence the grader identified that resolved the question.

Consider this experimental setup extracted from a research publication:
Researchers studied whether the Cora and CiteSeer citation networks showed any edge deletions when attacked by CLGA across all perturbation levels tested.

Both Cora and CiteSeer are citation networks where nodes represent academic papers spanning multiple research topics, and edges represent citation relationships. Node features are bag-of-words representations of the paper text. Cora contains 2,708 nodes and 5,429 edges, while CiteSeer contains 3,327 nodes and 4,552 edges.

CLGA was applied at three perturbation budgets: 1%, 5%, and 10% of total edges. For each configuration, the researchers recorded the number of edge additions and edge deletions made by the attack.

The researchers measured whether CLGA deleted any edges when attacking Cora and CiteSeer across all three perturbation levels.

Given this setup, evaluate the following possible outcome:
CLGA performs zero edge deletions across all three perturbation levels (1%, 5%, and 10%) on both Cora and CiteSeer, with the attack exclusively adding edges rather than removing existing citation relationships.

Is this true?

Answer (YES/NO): YES